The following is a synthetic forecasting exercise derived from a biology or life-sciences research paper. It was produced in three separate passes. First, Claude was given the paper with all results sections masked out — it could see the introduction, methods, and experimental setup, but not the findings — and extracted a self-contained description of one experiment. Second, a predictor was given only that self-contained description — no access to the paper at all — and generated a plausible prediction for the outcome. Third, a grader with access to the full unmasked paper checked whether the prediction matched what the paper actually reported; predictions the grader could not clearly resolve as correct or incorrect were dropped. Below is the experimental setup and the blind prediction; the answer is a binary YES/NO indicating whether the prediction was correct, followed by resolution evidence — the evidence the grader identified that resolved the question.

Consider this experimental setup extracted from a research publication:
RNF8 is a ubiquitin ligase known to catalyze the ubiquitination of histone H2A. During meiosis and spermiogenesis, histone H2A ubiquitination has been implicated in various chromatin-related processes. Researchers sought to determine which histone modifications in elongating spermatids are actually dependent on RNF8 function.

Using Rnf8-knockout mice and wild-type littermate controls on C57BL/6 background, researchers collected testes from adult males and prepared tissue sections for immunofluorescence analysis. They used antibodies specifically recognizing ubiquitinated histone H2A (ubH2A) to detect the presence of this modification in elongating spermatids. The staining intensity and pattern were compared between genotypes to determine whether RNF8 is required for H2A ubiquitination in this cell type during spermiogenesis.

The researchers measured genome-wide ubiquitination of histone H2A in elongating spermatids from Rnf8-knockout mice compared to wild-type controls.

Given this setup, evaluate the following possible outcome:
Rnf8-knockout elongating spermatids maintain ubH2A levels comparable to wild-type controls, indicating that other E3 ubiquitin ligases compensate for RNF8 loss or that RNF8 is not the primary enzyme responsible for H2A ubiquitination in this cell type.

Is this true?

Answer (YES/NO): NO